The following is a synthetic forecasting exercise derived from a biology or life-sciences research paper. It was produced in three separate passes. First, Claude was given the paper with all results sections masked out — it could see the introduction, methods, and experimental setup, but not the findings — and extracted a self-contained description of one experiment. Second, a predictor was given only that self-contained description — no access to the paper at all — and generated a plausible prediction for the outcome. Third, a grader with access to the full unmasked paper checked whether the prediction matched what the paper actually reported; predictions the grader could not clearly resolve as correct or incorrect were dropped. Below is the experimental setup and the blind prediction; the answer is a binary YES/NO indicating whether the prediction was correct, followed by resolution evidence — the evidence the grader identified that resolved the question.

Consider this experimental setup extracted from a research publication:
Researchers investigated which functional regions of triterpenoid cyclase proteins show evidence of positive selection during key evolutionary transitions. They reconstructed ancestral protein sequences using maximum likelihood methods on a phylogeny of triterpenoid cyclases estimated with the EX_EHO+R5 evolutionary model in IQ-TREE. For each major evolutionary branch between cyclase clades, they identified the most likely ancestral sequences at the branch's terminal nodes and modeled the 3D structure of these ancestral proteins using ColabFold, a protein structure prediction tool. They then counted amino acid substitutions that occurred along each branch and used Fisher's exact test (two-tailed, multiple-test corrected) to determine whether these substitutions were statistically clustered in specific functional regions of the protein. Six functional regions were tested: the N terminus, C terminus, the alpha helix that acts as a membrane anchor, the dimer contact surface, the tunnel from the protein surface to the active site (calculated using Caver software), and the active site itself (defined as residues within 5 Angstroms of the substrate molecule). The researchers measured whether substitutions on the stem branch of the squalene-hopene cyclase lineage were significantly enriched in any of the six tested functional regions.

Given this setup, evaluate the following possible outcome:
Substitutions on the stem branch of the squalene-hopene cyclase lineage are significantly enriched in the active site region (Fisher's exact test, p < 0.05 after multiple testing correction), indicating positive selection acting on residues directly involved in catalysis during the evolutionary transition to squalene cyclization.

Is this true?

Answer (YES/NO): YES